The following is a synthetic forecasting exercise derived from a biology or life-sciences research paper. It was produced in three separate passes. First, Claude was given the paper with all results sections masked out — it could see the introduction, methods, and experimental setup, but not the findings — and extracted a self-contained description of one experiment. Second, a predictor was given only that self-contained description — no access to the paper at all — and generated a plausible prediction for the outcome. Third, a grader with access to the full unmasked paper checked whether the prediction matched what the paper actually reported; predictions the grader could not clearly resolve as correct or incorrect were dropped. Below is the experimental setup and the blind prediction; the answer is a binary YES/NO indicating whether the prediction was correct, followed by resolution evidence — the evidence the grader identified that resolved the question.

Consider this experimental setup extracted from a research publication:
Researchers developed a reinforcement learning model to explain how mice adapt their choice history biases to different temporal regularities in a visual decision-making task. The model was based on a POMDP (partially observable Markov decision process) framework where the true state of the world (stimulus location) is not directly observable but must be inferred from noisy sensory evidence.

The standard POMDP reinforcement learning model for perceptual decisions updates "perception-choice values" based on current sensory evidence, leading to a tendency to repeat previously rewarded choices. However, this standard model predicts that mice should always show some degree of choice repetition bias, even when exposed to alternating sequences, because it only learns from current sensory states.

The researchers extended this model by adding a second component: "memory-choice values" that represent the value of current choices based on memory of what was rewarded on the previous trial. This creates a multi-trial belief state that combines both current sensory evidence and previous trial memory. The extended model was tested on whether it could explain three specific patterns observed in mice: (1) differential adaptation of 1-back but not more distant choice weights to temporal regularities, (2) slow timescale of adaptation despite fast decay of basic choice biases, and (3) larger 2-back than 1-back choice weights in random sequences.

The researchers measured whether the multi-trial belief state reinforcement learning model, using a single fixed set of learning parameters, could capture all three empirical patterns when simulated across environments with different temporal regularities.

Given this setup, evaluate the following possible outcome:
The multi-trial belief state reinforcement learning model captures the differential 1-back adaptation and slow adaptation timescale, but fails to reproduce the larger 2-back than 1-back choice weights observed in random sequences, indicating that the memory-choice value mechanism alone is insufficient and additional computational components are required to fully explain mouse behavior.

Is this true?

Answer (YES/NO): NO